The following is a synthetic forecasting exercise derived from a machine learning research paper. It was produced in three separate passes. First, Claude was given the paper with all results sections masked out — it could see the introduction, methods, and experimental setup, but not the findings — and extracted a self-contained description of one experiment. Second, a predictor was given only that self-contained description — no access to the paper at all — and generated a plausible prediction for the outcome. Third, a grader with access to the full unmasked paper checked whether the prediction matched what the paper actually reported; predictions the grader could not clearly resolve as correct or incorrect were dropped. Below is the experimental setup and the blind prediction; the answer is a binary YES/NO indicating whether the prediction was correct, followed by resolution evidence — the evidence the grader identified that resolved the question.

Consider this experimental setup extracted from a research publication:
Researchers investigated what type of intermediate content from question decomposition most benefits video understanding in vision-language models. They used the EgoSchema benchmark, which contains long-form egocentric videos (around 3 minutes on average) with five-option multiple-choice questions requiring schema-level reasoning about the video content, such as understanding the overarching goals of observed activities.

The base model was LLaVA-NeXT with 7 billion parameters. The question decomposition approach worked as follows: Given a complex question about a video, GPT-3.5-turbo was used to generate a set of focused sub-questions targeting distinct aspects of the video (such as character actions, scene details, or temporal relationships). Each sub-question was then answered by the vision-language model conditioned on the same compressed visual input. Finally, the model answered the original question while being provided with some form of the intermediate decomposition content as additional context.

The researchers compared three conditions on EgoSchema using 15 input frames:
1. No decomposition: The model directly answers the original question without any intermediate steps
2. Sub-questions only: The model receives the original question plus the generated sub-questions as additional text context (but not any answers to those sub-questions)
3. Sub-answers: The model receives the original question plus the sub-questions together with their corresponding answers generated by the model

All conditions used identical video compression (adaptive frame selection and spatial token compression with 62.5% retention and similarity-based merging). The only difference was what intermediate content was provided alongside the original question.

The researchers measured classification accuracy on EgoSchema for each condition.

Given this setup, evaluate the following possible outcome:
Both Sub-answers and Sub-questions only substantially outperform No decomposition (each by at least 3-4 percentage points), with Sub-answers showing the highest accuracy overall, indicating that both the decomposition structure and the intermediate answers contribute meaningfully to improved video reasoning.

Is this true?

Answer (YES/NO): NO